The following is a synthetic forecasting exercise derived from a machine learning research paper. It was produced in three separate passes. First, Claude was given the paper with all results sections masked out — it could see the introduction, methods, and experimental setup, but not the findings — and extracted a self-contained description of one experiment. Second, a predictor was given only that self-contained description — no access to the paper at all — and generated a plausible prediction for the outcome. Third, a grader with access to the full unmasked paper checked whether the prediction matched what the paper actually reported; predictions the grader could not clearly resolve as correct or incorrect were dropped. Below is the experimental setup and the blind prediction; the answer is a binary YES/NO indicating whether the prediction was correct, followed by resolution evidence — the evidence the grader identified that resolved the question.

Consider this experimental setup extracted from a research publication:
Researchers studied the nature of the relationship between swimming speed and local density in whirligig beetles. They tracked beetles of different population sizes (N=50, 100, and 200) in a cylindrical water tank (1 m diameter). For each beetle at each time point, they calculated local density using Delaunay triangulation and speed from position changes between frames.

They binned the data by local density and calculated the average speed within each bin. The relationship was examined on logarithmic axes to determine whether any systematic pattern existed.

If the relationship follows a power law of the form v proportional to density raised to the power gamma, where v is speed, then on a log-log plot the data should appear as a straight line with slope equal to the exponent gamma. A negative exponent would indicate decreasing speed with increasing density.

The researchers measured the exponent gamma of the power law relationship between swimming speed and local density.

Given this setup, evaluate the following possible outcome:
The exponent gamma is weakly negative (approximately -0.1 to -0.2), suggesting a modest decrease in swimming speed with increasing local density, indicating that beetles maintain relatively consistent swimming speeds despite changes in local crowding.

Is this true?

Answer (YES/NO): NO